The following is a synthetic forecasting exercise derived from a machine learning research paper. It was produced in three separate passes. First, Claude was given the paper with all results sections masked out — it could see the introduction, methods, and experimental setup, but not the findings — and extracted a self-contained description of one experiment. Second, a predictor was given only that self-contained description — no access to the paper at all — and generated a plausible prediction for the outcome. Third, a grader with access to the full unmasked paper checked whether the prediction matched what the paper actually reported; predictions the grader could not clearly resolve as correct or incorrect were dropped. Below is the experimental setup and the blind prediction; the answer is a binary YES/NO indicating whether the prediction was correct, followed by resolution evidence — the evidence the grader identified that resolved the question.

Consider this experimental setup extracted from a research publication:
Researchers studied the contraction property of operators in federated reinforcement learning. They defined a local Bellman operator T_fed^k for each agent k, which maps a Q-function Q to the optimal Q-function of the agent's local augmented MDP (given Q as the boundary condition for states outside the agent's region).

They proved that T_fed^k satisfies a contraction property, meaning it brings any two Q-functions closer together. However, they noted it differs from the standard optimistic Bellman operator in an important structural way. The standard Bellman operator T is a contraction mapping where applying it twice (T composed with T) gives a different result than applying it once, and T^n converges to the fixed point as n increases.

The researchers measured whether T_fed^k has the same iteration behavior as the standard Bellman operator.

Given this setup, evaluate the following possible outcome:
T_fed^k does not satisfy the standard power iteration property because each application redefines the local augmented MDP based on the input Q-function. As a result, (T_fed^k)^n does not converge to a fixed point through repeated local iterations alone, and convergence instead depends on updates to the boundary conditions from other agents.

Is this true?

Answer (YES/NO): NO